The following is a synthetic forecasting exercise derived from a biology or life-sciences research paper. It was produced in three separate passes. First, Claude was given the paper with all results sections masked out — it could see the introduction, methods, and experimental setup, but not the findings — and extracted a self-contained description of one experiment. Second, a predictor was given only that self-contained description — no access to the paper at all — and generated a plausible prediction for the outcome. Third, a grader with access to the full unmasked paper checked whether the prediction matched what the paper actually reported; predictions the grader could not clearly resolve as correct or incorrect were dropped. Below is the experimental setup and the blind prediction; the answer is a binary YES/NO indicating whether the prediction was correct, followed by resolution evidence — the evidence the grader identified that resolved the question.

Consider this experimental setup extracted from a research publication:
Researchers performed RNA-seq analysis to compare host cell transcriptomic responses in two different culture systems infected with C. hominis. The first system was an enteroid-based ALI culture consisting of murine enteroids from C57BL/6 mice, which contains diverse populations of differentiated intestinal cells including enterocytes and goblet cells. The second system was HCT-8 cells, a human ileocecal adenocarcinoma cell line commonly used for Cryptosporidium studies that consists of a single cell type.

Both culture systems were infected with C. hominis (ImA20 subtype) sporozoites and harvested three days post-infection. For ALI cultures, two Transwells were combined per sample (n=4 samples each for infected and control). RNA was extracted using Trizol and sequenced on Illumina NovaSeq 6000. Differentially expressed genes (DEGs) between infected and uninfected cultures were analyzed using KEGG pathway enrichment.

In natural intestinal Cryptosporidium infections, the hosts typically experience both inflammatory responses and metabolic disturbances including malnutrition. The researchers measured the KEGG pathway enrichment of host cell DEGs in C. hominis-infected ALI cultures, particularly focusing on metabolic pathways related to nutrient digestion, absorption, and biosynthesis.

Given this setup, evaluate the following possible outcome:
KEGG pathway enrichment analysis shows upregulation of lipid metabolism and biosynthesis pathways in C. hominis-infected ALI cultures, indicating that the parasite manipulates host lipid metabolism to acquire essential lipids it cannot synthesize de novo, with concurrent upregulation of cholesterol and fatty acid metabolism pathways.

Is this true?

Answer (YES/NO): NO